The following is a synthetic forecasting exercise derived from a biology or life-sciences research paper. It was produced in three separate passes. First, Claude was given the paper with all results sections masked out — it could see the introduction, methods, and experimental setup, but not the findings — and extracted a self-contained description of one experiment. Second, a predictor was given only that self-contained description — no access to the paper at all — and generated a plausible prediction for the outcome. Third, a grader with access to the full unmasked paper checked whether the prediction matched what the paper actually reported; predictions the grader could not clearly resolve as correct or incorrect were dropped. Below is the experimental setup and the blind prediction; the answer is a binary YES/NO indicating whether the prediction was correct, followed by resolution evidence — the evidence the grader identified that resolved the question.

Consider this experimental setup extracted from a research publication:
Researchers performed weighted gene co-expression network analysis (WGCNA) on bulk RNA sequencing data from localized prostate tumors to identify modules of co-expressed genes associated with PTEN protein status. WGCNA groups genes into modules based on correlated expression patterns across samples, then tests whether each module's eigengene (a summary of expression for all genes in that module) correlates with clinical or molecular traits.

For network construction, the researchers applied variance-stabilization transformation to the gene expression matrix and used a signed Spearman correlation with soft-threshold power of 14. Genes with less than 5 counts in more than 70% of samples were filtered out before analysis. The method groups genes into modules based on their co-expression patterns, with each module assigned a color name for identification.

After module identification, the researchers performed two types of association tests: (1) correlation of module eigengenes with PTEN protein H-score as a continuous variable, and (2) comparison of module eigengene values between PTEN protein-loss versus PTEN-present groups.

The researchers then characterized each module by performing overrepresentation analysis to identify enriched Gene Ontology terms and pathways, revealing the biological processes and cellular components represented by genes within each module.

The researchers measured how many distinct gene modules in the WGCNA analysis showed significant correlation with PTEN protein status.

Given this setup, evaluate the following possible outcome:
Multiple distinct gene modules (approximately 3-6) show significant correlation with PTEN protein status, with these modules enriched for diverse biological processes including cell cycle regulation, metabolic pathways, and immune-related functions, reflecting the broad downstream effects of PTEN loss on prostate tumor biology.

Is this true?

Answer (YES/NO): NO